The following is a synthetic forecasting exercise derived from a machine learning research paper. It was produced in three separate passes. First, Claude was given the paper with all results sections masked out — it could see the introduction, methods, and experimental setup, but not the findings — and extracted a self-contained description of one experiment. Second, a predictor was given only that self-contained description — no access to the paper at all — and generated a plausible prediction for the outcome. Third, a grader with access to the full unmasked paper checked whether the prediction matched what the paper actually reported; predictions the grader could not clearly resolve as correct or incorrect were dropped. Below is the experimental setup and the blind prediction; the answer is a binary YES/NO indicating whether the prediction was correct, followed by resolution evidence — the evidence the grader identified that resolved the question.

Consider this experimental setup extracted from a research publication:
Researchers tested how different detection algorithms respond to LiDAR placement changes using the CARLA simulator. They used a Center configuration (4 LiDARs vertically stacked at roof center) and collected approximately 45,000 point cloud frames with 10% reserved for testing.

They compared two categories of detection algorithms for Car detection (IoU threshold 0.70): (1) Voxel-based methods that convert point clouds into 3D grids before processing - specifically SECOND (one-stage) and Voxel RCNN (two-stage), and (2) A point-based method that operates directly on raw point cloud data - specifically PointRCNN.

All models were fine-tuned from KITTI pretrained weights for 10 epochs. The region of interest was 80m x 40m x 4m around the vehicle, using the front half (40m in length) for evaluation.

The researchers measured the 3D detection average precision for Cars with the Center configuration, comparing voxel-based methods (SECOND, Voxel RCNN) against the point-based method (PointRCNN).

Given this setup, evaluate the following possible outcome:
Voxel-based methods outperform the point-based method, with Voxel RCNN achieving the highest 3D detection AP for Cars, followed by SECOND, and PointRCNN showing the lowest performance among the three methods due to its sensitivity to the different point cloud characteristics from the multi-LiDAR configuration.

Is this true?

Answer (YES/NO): YES